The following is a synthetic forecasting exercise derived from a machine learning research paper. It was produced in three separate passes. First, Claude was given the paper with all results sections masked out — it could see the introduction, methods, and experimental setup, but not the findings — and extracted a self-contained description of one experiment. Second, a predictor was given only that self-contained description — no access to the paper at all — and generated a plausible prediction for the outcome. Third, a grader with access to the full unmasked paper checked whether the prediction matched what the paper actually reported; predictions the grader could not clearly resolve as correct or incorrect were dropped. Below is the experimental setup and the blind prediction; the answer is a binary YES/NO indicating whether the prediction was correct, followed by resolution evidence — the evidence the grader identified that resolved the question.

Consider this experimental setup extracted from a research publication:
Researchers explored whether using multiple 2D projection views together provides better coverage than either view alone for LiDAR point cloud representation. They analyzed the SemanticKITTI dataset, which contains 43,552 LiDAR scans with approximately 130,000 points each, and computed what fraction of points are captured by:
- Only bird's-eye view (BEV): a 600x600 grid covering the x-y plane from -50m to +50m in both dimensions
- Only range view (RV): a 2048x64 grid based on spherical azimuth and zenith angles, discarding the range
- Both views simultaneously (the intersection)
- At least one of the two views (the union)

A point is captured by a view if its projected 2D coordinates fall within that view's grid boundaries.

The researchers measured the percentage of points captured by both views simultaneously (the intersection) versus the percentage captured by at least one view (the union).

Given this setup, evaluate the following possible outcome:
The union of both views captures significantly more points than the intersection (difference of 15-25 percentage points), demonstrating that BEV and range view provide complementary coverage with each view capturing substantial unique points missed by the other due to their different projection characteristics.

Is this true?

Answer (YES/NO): NO